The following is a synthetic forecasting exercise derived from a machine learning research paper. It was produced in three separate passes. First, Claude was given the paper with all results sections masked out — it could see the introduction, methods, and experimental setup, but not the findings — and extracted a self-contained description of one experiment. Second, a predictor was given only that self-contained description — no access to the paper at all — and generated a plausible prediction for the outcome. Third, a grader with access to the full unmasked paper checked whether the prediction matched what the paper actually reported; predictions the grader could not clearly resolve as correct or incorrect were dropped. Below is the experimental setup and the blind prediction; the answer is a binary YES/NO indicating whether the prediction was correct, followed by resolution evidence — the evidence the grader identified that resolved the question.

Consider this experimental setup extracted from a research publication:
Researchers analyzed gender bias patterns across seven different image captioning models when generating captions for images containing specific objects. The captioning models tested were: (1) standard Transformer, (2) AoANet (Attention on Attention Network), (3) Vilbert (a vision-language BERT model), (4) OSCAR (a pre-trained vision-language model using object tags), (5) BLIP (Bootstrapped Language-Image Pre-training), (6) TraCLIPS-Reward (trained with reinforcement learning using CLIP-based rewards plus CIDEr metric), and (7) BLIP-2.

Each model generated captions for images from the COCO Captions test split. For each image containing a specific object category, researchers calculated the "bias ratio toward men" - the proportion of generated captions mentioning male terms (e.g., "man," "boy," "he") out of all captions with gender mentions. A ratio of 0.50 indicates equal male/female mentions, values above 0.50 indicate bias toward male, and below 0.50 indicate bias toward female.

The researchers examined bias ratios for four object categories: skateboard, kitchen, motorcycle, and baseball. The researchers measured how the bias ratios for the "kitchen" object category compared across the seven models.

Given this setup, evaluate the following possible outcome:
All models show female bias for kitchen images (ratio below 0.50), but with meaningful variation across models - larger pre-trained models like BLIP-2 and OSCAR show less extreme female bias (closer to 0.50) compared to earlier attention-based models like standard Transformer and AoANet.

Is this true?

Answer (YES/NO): NO